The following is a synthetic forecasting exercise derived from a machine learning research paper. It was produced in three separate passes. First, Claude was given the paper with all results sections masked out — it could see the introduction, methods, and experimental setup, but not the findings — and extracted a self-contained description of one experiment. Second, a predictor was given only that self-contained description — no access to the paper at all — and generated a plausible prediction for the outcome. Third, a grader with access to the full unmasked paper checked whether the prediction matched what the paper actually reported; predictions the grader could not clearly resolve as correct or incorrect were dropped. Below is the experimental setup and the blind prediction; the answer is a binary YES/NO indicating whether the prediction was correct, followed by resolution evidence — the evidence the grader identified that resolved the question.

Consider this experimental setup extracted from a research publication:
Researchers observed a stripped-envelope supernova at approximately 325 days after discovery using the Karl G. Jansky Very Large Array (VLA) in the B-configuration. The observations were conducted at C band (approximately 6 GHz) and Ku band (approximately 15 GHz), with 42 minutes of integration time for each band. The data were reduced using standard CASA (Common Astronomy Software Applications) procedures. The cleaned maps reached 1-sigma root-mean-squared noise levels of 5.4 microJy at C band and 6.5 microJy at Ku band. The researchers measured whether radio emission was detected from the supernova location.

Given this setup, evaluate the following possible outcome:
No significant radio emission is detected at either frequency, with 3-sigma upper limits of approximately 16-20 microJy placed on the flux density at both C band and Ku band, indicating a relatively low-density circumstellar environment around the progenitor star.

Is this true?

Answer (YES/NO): YES